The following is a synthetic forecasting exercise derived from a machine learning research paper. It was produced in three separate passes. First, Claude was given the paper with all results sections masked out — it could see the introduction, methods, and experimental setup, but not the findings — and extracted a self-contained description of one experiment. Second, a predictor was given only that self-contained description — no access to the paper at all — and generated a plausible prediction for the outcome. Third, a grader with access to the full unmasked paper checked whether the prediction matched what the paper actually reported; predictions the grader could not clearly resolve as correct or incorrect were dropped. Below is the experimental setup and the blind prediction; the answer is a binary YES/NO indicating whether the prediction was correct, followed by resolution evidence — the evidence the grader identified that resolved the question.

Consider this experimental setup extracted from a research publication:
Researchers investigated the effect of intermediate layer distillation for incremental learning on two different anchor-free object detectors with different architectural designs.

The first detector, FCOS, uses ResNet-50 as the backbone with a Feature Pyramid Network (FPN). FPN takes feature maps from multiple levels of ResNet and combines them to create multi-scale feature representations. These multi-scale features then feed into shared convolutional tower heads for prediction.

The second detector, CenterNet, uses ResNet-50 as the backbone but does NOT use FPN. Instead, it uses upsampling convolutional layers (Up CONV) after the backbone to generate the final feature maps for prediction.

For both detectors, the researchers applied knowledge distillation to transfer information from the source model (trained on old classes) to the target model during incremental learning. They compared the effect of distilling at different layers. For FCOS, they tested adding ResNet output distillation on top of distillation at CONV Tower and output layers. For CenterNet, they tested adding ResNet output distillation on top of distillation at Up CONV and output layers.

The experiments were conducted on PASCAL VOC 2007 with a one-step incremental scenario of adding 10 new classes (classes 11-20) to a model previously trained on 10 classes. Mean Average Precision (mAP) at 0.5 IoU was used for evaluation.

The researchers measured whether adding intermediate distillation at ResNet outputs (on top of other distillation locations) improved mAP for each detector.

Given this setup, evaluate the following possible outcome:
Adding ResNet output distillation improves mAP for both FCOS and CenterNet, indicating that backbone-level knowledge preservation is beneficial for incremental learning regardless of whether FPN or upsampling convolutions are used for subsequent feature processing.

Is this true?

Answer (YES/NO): NO